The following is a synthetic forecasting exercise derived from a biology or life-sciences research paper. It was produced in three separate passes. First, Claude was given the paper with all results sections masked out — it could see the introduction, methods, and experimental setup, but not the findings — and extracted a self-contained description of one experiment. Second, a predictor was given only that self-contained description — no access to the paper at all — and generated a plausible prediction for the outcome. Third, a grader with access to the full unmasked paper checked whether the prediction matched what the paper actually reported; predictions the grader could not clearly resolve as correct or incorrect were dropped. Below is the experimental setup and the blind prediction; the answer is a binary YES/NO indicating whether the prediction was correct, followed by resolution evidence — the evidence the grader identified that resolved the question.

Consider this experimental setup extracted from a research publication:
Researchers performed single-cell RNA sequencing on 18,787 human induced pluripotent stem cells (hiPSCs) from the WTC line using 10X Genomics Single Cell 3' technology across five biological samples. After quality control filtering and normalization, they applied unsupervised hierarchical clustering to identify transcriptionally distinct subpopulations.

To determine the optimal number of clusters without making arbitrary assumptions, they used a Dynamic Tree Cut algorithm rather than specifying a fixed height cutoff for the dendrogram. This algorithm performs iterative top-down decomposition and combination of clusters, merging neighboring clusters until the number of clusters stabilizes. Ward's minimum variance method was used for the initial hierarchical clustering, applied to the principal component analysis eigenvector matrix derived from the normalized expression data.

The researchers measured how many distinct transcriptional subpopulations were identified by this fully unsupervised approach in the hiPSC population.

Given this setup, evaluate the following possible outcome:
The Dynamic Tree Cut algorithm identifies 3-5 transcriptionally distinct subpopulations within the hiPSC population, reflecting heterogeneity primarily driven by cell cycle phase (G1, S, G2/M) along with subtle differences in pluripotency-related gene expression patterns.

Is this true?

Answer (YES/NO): NO